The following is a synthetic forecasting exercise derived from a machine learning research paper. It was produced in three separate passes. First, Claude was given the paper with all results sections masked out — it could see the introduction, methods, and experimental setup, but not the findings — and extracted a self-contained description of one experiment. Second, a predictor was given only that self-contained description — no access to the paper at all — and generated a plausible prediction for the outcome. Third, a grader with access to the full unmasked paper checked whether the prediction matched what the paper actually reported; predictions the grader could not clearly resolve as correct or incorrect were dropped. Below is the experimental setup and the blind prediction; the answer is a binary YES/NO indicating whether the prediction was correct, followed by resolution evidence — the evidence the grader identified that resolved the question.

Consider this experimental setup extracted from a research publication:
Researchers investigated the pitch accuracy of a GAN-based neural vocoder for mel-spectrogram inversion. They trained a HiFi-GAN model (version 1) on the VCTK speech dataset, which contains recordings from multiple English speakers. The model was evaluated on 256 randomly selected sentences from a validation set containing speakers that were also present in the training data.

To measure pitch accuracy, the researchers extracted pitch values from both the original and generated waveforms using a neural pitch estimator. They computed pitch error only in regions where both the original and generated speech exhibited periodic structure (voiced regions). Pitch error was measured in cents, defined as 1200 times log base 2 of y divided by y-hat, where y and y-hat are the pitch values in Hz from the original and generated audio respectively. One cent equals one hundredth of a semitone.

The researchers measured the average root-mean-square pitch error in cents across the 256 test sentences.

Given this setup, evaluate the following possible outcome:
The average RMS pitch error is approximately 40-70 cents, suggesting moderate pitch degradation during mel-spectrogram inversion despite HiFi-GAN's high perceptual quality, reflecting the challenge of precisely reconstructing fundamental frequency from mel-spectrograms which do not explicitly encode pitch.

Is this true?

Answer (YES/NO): YES